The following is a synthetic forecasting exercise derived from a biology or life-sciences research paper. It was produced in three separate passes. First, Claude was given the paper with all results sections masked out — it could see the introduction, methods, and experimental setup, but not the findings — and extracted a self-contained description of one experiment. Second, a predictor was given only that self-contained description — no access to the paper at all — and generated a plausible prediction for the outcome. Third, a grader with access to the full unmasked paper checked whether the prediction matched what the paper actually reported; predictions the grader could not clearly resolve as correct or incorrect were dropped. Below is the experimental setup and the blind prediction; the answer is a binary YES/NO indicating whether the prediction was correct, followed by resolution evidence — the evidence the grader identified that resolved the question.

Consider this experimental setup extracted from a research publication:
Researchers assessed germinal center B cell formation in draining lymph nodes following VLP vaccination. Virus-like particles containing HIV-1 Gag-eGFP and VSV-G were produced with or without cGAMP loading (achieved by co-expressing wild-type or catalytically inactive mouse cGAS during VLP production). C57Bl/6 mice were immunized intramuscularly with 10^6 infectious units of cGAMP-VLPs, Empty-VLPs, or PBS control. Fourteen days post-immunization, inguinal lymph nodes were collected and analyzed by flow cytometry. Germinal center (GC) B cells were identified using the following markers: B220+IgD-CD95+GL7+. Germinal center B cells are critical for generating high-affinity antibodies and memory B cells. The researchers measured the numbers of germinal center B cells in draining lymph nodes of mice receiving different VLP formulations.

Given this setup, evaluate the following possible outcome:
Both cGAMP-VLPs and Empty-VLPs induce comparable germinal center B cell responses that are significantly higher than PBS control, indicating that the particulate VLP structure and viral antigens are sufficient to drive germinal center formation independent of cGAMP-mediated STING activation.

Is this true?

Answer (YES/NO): YES